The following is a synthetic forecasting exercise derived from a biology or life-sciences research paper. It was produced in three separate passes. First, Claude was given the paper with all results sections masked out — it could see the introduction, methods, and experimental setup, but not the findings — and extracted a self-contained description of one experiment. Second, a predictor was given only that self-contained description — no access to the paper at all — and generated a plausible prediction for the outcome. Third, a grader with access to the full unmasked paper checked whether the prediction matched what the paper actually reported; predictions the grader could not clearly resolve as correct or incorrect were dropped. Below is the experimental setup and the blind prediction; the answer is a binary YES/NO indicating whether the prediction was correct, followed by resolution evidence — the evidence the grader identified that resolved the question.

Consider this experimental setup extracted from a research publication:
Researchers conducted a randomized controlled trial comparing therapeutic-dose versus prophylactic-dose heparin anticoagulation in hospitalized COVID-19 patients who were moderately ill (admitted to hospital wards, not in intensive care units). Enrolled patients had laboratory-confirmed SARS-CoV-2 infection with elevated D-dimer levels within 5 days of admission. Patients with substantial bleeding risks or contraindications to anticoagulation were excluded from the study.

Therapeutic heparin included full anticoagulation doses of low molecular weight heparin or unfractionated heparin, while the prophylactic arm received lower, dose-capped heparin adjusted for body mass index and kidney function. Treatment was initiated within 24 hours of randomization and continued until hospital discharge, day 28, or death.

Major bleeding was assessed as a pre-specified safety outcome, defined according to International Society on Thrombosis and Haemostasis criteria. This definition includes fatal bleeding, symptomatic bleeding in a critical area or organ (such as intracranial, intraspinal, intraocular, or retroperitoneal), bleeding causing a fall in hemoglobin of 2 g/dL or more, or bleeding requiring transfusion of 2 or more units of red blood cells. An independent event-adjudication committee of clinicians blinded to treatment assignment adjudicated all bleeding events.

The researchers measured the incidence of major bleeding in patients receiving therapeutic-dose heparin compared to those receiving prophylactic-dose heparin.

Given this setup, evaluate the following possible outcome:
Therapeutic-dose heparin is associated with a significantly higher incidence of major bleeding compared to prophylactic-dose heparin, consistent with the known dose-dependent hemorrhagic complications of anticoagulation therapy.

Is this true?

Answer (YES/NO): NO